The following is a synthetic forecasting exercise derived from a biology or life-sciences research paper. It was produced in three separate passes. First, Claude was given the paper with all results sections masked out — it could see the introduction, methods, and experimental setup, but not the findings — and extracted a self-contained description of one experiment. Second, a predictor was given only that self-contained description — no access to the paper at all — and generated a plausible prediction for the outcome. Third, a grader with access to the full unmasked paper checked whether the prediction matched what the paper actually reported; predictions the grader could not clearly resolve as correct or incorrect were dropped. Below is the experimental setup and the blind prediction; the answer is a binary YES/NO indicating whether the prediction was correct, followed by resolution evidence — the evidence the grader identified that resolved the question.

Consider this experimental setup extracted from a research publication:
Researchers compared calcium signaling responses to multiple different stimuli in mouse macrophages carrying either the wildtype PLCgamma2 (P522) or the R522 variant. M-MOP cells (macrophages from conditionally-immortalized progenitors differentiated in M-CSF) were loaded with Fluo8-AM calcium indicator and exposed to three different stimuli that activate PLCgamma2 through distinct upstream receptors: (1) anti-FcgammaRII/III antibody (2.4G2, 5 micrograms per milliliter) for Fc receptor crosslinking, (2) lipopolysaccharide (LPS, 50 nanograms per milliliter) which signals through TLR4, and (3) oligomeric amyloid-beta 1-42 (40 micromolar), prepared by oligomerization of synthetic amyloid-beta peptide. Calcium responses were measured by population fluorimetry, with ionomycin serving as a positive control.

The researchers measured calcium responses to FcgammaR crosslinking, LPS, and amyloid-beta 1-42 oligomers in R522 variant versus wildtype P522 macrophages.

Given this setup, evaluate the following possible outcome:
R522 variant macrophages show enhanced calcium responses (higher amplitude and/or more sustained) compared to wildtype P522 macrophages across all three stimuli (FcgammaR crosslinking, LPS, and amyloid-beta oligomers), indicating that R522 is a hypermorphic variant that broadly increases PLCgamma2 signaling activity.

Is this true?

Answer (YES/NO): YES